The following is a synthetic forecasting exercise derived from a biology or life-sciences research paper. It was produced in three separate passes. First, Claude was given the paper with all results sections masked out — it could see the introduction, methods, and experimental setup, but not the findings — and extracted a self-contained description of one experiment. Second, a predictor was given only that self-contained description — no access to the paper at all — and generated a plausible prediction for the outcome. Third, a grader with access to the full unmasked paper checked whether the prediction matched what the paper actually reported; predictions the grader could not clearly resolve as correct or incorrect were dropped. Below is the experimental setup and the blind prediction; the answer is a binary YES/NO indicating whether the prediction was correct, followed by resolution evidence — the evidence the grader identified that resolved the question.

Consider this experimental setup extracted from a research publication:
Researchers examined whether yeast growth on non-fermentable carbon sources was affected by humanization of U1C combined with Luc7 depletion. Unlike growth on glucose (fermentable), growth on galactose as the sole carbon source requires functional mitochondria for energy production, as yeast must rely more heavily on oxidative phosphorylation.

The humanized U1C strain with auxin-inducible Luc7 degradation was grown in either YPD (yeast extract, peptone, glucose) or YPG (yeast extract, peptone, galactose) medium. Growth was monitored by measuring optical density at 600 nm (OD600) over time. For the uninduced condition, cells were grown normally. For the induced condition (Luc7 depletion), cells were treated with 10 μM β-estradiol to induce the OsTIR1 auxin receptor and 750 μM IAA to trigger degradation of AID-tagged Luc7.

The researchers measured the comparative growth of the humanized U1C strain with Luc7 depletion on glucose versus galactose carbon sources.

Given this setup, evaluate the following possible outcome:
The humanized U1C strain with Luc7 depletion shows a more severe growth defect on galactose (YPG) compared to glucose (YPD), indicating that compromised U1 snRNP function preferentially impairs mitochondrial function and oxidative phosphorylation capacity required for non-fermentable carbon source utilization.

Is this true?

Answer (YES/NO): YES